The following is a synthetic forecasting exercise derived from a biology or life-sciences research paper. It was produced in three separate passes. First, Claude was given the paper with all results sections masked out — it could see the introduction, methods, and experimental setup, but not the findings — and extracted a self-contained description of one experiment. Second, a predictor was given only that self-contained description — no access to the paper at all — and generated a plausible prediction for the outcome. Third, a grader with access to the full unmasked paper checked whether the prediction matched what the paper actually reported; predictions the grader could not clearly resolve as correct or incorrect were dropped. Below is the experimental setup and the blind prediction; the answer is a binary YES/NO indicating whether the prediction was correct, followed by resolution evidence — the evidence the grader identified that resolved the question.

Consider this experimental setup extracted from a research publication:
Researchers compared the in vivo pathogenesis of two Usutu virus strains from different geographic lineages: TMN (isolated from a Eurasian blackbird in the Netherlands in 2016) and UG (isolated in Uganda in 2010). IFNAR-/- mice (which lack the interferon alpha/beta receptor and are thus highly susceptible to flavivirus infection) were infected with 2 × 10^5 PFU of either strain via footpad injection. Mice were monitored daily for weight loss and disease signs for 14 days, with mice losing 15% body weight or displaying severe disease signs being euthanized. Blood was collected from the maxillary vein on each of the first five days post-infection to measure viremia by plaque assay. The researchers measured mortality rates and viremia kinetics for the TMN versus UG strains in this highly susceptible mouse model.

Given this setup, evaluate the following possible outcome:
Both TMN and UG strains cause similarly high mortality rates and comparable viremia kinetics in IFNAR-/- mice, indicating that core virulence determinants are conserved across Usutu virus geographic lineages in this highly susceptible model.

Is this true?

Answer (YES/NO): NO